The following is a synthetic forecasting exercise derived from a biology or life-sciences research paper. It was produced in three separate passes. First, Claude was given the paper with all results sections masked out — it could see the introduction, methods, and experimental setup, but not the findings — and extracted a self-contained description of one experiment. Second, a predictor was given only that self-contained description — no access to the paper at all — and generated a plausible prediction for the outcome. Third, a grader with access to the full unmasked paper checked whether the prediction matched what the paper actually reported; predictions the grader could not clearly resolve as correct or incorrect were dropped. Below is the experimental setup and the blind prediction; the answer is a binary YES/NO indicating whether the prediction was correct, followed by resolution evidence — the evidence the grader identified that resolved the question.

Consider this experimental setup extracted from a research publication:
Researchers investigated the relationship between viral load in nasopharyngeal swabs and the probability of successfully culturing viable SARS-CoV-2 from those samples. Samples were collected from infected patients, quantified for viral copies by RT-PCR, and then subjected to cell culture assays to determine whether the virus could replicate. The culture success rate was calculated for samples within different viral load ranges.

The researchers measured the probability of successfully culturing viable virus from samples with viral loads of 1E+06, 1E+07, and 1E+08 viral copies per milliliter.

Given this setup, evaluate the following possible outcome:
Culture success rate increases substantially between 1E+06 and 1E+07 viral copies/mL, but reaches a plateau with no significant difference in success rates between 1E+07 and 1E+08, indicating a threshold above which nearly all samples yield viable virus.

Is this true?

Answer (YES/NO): NO